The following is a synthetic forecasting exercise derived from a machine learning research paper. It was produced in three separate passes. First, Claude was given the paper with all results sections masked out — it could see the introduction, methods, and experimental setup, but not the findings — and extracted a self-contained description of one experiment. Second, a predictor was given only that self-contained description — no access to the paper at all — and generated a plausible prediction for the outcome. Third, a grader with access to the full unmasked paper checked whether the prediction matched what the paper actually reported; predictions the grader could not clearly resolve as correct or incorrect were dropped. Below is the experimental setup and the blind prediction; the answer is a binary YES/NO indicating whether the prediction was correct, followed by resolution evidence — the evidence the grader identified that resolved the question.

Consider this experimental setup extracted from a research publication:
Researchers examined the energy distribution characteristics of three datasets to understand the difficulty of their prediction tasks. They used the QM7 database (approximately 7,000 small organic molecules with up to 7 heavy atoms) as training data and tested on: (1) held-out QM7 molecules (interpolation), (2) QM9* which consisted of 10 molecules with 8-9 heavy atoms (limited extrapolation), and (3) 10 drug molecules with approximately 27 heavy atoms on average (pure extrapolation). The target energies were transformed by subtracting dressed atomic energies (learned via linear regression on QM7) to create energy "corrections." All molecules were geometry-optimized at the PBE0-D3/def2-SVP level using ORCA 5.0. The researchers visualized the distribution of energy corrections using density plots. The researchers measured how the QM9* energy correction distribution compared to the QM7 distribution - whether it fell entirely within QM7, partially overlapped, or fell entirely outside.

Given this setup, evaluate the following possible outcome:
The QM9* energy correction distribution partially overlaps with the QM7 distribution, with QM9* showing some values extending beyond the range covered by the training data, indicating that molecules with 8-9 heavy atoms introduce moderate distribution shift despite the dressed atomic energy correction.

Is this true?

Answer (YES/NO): YES